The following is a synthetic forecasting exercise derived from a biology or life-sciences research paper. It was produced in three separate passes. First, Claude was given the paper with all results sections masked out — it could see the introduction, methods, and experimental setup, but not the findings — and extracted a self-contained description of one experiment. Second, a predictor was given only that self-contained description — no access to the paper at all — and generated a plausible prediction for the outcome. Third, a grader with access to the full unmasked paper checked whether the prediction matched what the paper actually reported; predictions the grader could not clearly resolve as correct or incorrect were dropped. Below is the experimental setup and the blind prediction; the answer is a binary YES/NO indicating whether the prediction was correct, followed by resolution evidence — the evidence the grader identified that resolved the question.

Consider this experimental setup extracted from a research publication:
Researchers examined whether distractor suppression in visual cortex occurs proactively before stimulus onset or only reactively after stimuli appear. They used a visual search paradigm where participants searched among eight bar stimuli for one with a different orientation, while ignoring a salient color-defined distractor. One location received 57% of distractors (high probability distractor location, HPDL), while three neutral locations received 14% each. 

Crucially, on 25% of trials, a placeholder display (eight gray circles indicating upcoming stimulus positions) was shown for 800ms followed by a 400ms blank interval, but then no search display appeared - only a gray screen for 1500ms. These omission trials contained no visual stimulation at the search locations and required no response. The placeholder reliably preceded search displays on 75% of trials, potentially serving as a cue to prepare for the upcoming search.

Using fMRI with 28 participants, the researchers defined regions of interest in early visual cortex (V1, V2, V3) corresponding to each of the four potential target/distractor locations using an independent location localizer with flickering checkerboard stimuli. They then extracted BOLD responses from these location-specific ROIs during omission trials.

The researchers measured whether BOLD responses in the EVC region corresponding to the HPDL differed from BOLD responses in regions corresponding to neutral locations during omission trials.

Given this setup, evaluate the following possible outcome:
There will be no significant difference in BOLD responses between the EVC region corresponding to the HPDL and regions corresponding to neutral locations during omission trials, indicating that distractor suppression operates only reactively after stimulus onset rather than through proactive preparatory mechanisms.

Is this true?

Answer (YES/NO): NO